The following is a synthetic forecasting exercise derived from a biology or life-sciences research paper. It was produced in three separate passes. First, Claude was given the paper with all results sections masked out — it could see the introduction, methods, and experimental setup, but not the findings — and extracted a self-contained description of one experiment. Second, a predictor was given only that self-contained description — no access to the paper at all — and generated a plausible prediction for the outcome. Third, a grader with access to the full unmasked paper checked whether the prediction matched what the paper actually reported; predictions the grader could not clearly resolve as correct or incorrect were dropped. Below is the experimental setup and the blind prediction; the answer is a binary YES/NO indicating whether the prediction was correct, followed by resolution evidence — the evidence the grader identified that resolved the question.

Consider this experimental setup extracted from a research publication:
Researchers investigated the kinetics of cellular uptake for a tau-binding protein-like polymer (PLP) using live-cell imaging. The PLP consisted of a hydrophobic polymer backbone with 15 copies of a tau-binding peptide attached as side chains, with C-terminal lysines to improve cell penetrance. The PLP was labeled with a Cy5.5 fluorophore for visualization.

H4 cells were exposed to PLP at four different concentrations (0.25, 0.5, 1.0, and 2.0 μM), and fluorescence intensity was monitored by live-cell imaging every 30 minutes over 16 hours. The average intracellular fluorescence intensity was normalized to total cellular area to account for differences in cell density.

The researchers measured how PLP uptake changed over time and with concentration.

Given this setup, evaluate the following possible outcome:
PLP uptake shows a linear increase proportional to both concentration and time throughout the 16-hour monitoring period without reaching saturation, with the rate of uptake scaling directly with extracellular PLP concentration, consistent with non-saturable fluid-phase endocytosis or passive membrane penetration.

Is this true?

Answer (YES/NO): NO